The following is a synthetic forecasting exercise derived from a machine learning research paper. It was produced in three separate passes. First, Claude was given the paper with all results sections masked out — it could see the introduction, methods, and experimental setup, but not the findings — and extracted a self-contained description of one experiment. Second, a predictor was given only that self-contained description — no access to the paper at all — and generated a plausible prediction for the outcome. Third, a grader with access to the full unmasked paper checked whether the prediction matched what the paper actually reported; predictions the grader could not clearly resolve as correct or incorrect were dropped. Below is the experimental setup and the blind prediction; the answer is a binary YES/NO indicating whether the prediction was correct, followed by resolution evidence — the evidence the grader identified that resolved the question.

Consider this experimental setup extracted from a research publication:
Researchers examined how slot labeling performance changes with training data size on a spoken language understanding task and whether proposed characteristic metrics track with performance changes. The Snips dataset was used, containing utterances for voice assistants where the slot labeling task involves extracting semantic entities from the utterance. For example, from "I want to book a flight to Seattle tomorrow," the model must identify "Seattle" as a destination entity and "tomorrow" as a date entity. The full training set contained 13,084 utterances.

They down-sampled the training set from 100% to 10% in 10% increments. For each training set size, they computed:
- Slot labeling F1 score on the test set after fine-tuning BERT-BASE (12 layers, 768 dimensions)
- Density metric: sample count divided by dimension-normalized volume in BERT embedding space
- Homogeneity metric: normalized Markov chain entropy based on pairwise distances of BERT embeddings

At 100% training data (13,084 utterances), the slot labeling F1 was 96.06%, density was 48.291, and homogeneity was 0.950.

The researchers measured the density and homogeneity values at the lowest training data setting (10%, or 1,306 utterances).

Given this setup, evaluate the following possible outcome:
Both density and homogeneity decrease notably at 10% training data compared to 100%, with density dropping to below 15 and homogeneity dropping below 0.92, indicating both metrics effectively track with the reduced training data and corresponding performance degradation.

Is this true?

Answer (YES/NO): NO